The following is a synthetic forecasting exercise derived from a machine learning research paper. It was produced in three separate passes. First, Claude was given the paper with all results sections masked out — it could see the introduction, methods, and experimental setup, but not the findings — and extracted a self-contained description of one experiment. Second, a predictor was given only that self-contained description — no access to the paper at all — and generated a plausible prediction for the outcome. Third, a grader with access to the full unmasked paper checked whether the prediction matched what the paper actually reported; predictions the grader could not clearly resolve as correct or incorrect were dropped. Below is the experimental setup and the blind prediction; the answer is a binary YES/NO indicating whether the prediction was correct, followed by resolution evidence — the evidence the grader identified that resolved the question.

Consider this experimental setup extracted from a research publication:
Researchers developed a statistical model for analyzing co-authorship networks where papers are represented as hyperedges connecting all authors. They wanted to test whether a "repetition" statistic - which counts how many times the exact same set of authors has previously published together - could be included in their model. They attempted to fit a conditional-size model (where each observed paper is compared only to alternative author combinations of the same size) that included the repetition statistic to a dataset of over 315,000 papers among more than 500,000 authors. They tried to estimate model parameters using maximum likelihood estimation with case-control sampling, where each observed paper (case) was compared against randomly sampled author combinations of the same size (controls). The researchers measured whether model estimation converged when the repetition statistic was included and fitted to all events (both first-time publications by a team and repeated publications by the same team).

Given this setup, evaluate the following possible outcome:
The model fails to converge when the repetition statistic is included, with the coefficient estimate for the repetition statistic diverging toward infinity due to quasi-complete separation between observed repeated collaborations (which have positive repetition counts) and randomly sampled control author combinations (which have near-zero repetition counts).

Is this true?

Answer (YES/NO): YES